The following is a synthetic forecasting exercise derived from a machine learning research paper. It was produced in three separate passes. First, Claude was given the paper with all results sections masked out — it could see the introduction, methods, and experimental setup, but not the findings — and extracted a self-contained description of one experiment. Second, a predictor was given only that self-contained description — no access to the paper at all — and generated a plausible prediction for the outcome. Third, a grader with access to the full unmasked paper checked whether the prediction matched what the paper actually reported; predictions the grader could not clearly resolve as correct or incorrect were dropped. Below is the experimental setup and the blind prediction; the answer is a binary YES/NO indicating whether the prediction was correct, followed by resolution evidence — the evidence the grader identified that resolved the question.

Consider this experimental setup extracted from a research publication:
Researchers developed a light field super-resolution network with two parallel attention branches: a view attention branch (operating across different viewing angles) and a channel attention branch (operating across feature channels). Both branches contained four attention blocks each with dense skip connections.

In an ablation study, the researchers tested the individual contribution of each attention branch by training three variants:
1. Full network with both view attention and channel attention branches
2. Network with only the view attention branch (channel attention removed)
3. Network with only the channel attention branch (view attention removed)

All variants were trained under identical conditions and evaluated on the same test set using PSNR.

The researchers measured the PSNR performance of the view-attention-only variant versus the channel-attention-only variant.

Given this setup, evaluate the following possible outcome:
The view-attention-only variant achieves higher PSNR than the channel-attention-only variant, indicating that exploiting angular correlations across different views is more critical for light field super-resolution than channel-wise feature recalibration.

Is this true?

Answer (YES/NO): YES